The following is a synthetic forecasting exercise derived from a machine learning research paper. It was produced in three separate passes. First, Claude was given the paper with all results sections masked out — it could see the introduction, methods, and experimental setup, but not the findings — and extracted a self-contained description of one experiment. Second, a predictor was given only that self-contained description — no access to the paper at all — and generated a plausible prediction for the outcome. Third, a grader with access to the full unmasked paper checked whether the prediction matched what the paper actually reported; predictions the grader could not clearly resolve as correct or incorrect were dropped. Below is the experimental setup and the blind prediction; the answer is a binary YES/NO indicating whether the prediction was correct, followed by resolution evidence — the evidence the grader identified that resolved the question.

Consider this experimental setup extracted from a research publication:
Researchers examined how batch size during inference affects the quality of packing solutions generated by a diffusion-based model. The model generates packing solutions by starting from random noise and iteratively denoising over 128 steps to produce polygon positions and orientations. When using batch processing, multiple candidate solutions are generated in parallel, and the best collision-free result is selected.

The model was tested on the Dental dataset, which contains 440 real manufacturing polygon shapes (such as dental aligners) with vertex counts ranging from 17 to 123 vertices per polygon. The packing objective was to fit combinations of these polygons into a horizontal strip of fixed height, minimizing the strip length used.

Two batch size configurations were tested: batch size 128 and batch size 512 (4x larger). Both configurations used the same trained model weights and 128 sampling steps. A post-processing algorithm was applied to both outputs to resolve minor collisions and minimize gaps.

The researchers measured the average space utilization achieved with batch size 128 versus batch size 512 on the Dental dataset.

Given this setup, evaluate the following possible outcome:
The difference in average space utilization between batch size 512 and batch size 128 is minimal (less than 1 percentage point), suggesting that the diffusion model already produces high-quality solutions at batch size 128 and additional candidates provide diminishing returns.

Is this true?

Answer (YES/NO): NO